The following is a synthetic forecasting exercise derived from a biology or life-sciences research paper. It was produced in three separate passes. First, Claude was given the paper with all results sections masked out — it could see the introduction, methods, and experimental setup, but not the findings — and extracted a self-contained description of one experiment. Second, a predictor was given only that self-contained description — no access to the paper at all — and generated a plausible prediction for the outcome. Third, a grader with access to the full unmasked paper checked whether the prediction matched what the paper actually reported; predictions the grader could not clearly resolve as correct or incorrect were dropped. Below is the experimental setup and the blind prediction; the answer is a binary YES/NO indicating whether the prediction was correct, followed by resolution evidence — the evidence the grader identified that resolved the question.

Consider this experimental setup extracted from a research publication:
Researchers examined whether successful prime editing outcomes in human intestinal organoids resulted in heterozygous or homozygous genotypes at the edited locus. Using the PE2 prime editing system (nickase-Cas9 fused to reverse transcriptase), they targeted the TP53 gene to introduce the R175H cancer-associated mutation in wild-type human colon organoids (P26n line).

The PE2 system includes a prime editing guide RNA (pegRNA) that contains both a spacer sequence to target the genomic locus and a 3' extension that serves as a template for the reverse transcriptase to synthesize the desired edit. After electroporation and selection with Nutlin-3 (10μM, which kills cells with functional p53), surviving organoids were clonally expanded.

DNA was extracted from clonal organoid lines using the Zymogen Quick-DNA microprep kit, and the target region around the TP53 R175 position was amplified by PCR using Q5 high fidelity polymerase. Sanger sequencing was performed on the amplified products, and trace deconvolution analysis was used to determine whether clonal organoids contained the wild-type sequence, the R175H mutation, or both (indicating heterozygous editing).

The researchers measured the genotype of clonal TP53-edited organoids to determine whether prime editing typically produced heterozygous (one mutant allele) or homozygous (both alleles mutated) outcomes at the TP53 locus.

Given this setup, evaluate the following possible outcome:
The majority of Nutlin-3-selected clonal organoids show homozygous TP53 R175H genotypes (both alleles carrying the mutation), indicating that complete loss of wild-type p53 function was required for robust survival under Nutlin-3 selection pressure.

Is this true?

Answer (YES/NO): YES